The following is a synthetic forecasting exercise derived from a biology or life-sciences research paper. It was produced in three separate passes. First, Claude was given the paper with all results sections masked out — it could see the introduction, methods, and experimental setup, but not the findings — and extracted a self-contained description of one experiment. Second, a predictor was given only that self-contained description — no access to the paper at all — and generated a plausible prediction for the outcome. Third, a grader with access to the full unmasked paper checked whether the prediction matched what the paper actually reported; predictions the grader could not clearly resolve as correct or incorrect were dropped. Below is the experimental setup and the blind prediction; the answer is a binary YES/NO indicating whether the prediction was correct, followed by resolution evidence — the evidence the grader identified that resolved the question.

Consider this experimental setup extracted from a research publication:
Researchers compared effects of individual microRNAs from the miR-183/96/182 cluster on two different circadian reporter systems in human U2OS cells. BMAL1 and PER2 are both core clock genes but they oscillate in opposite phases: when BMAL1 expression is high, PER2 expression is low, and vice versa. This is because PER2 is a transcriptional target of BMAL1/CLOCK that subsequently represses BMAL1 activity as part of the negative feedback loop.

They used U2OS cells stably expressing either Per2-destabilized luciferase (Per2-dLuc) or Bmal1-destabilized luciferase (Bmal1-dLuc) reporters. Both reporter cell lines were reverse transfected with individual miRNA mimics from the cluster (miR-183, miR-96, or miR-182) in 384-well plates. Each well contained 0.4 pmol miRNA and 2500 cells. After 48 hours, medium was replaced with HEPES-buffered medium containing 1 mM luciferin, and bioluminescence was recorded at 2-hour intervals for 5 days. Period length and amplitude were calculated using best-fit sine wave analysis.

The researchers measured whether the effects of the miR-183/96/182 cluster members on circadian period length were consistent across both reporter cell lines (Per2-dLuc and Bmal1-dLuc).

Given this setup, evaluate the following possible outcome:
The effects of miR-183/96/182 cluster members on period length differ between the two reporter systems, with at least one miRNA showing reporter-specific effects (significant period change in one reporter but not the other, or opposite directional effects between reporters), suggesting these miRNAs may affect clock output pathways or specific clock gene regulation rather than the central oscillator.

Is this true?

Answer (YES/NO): NO